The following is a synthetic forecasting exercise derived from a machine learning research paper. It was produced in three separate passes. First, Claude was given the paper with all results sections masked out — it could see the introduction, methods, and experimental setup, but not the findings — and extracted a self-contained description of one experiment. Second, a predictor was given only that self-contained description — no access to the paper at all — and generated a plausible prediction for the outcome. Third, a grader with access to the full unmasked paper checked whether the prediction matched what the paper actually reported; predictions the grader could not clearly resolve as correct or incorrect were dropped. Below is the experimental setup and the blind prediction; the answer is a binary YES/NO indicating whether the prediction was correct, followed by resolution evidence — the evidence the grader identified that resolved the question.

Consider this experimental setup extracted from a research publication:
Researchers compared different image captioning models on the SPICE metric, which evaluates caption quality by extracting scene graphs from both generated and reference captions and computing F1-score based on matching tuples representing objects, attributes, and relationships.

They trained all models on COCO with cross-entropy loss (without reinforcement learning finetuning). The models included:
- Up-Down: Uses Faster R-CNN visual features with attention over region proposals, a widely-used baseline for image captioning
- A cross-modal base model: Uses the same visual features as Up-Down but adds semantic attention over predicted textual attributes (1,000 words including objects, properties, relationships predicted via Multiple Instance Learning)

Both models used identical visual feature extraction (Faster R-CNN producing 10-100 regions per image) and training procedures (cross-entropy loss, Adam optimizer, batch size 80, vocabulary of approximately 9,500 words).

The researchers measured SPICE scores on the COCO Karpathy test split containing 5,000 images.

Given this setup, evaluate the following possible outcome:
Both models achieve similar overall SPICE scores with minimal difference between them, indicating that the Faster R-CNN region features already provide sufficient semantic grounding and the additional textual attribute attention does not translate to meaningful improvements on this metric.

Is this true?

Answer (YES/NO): NO